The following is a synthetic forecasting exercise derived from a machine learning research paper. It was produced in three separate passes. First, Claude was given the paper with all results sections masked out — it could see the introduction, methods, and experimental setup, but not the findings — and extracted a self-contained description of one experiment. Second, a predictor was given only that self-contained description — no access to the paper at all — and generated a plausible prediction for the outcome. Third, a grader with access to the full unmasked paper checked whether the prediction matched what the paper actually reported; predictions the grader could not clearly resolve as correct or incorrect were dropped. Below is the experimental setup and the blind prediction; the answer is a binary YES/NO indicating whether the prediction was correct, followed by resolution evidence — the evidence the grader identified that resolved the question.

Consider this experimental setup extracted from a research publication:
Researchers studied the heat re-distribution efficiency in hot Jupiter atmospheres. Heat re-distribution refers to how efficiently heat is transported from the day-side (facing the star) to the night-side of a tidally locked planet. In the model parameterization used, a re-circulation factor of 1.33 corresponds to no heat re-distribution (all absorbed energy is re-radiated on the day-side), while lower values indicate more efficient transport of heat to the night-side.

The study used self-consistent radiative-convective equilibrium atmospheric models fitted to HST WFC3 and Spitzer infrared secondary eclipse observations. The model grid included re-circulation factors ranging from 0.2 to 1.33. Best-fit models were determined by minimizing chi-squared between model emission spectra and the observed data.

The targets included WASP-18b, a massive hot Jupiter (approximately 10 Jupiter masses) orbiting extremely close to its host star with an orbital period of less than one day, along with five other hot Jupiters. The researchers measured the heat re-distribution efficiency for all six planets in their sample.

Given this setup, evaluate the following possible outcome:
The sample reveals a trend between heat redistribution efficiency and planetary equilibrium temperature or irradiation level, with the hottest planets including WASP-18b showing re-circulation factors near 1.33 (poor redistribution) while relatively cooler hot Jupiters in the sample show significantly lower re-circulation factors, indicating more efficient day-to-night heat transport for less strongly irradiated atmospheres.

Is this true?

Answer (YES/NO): NO